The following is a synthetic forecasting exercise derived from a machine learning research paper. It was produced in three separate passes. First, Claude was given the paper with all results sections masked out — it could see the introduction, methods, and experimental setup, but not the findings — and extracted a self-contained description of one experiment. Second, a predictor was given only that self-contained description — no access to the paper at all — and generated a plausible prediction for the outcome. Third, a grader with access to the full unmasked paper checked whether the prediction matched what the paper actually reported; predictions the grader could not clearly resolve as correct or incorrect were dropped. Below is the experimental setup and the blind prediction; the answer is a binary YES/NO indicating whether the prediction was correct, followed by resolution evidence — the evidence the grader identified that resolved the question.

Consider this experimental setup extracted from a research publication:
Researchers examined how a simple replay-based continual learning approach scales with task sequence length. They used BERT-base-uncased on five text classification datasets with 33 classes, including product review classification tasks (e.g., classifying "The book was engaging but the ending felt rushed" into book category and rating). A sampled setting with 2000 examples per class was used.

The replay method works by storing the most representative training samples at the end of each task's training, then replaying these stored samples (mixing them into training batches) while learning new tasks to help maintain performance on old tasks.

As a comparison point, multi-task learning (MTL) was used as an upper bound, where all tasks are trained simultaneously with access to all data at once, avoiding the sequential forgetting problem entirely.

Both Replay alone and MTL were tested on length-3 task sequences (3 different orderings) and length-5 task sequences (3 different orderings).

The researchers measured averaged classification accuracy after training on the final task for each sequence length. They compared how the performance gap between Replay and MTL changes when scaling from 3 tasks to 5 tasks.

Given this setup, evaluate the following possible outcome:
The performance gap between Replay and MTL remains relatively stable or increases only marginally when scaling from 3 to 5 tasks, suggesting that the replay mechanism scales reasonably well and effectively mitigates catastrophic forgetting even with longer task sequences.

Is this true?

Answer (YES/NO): NO